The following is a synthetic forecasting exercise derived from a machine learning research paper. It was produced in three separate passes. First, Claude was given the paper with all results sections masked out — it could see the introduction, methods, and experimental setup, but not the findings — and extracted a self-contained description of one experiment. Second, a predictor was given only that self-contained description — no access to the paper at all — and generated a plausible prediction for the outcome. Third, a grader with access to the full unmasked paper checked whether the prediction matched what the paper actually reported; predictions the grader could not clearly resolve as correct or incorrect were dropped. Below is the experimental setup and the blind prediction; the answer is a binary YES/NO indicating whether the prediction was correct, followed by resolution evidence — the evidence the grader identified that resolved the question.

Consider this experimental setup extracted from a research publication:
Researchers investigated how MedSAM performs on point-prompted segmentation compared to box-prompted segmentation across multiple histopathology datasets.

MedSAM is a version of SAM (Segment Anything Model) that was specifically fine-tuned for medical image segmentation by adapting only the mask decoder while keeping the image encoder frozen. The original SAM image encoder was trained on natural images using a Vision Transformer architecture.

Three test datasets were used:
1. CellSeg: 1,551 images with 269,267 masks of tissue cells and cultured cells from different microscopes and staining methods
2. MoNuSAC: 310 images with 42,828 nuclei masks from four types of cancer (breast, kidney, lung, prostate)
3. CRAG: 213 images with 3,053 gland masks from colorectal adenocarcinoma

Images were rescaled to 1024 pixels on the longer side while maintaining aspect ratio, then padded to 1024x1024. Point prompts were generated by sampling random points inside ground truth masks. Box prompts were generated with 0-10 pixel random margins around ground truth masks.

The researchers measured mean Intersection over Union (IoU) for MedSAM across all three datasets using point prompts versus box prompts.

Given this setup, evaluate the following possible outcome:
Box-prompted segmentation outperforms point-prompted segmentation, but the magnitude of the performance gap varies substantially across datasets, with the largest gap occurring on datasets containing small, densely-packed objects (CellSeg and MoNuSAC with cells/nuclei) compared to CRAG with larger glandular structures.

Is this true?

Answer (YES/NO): NO